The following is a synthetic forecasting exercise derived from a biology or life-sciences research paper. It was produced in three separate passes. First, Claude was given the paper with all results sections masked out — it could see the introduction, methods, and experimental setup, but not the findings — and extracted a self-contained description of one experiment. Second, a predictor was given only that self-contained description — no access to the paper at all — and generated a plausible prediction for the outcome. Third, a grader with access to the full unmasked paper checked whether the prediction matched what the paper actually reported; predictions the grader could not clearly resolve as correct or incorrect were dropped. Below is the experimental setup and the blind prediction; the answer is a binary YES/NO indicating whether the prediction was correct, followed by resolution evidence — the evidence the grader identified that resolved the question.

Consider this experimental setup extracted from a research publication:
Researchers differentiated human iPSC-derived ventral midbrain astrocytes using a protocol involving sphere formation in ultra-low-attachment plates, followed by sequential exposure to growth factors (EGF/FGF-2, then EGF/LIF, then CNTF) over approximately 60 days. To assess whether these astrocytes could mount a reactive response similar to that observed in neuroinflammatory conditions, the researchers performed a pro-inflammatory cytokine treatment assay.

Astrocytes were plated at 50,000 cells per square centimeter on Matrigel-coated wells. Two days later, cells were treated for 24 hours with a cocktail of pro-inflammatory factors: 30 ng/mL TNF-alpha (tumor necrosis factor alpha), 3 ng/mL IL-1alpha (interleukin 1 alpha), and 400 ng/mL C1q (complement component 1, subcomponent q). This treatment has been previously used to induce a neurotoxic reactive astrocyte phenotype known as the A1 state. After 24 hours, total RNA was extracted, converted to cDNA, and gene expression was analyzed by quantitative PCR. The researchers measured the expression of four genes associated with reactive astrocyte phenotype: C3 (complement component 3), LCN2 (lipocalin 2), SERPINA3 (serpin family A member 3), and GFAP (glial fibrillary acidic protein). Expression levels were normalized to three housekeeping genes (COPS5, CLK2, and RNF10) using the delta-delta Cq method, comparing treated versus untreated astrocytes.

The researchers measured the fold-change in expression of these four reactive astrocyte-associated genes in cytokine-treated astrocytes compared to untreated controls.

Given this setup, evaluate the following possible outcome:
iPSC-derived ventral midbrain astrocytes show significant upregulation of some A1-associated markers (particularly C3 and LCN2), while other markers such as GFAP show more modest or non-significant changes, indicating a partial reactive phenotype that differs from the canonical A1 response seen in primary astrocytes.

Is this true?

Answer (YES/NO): NO